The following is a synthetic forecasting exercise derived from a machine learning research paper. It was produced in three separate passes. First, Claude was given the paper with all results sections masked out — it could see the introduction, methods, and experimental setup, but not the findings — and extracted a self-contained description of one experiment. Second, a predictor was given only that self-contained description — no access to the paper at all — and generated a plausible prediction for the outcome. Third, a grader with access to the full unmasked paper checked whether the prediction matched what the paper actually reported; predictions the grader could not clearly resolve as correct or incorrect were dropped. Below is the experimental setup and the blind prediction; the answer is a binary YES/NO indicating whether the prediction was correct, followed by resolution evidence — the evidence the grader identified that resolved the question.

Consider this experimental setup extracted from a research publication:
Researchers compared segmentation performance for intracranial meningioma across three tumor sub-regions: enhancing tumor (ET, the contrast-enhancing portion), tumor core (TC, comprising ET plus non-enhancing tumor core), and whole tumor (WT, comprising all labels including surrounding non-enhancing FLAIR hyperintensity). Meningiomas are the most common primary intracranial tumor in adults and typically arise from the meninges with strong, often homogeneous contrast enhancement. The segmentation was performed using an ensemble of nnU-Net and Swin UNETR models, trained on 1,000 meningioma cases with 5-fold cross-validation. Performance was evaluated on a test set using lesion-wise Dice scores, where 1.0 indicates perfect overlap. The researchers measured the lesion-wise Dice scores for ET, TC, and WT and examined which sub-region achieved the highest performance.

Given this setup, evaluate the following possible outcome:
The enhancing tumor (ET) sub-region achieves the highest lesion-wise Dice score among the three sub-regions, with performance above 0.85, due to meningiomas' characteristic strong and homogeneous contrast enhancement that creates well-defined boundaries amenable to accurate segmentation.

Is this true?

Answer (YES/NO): YES